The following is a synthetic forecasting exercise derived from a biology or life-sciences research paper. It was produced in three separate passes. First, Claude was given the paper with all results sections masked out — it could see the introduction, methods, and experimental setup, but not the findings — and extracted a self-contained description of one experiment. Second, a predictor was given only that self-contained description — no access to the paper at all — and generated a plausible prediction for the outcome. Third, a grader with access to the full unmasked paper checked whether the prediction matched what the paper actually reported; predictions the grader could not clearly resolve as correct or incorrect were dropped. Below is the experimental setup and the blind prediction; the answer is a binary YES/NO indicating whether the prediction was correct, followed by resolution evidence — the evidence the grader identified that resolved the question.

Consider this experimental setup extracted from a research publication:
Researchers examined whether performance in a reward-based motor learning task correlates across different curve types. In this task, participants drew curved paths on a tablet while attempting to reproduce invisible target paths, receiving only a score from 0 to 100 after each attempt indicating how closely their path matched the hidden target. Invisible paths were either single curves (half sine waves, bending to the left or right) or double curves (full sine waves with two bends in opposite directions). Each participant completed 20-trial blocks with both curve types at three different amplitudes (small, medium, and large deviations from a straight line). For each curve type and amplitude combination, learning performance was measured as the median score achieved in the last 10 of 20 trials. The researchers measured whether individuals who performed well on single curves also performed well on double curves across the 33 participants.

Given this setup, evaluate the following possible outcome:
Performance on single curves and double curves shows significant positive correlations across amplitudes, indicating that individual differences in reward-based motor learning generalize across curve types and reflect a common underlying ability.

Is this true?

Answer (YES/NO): YES